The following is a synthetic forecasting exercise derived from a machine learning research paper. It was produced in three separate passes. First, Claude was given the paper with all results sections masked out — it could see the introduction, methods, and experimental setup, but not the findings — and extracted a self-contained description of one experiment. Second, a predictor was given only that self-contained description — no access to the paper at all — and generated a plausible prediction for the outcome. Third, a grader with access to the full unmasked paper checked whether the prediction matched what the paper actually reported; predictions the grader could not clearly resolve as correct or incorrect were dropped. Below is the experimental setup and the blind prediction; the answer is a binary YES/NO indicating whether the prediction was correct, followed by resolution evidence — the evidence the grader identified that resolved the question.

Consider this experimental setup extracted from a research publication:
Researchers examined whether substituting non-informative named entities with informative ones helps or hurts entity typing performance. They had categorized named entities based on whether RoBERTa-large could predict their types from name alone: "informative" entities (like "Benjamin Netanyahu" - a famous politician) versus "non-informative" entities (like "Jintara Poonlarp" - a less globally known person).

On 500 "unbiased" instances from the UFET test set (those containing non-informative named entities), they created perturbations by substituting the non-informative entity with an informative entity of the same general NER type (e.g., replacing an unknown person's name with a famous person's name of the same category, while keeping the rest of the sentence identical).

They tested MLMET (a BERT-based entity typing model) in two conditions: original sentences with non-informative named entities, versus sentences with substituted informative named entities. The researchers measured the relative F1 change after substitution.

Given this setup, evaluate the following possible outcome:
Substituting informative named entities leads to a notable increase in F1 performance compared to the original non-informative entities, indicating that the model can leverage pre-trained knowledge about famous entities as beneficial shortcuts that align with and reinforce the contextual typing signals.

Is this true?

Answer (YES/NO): YES